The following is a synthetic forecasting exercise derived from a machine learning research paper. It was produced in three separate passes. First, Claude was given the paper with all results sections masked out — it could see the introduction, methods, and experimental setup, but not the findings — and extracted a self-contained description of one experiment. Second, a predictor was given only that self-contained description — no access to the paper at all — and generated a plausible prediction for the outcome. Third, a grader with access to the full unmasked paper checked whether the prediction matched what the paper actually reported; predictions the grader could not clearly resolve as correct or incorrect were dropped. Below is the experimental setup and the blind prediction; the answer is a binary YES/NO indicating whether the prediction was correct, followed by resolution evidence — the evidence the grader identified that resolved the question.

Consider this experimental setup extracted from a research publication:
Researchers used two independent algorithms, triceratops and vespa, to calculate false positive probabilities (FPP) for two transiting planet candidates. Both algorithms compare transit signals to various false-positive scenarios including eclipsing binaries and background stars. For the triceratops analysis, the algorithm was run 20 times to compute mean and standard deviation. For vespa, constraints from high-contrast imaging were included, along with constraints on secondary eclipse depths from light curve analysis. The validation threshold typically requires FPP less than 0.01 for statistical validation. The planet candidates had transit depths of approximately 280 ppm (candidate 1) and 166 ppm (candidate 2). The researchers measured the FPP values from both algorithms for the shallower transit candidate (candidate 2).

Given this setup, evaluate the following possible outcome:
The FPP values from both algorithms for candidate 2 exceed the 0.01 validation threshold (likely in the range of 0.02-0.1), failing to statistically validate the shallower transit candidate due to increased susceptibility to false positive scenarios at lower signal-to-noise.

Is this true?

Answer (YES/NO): NO